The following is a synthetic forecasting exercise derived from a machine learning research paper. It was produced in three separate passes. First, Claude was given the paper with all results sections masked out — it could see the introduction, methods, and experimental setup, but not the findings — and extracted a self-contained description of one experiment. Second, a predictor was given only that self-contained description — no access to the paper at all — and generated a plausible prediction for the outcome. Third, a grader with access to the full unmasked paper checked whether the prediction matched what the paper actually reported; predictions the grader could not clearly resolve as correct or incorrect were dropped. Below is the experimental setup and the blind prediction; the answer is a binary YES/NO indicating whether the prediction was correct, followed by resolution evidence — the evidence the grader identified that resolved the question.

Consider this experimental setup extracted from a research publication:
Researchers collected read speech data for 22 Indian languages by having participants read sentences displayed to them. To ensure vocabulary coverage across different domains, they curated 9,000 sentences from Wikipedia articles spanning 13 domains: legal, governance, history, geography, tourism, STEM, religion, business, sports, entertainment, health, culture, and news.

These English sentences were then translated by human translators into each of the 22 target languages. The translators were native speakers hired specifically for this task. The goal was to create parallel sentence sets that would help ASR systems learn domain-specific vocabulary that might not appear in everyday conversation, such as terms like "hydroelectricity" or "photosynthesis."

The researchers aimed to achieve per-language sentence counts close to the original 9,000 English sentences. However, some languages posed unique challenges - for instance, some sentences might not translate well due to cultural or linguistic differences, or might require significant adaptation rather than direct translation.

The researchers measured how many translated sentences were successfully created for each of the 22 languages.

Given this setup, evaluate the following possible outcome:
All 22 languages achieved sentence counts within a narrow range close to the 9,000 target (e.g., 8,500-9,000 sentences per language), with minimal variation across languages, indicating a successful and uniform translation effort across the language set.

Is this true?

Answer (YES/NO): NO